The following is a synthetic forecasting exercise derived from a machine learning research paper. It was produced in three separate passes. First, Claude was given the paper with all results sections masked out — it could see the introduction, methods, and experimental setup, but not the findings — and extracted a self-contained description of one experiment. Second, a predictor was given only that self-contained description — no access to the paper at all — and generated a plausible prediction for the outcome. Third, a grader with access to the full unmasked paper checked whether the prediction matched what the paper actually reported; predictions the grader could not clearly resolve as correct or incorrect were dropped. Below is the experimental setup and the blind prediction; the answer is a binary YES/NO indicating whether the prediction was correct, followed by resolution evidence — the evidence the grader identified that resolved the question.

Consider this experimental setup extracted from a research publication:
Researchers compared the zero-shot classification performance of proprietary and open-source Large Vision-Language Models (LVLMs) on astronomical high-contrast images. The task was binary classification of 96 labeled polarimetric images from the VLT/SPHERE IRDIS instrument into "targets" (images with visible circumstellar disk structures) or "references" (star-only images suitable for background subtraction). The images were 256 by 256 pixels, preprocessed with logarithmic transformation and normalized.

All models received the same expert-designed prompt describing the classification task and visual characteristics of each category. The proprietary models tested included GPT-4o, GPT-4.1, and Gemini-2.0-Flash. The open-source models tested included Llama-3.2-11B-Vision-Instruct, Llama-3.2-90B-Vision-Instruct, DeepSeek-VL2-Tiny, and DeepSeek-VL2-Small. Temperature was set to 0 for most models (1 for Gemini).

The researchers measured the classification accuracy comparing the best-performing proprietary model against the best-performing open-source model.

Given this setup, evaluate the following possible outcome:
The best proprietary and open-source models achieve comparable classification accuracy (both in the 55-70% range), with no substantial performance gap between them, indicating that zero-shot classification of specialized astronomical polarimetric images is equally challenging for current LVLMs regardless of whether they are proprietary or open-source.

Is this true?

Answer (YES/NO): NO